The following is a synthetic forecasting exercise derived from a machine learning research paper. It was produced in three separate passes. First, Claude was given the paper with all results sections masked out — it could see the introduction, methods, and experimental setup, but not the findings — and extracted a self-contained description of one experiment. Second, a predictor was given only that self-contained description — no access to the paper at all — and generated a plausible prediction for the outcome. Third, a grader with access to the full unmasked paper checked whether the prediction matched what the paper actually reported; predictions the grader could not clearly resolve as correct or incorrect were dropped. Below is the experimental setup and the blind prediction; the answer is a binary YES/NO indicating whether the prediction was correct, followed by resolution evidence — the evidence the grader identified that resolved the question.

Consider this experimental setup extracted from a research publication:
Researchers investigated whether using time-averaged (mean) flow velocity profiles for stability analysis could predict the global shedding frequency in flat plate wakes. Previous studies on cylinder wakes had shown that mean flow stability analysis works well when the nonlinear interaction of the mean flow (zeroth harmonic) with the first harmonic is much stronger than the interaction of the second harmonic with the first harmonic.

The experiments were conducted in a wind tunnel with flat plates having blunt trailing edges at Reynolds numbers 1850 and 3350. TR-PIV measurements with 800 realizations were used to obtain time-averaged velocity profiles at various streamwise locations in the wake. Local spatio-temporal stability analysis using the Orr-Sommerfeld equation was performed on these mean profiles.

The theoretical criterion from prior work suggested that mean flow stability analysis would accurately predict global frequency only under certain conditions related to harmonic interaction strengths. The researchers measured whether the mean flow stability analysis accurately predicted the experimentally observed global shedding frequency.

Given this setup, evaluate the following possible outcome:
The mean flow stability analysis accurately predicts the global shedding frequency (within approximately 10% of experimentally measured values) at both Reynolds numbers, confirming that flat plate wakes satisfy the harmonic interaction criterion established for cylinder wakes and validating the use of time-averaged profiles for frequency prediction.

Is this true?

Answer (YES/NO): YES